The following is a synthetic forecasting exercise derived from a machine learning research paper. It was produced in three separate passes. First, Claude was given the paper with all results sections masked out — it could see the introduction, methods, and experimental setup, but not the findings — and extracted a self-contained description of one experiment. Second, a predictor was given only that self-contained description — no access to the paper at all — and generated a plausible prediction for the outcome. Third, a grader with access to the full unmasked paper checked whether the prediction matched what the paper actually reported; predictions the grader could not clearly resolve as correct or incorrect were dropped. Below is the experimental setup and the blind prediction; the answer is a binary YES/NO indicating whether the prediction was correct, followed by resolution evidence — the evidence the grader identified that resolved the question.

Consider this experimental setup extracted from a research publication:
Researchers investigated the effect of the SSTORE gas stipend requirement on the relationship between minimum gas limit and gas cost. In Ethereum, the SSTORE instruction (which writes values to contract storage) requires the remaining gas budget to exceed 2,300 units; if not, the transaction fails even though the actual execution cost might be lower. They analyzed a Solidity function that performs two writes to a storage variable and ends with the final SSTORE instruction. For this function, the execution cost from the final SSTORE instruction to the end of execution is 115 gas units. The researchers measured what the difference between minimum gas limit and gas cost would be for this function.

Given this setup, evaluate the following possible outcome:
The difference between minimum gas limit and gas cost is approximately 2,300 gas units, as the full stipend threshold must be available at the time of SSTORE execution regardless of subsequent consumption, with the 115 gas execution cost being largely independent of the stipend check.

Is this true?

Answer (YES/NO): NO